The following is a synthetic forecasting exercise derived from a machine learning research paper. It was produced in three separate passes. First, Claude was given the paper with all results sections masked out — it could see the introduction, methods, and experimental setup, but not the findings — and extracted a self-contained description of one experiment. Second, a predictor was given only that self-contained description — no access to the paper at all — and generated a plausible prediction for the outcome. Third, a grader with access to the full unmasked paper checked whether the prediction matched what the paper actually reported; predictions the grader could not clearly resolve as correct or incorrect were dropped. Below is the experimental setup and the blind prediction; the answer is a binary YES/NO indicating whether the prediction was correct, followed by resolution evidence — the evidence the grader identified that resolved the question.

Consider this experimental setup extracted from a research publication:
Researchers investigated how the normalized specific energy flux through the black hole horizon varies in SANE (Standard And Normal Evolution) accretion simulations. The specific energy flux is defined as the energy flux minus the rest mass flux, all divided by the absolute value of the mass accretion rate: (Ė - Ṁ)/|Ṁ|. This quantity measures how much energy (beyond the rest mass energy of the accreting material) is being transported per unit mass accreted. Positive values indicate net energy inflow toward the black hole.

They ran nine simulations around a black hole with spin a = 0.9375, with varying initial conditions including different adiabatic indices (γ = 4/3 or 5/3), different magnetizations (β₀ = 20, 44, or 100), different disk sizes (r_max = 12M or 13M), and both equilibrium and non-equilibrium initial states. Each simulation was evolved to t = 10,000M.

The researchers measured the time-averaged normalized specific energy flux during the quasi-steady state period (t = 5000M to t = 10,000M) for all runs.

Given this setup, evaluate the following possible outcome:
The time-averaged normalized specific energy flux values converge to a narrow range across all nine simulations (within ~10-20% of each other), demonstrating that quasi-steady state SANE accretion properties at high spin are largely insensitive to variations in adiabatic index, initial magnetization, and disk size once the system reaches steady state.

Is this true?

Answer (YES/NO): YES